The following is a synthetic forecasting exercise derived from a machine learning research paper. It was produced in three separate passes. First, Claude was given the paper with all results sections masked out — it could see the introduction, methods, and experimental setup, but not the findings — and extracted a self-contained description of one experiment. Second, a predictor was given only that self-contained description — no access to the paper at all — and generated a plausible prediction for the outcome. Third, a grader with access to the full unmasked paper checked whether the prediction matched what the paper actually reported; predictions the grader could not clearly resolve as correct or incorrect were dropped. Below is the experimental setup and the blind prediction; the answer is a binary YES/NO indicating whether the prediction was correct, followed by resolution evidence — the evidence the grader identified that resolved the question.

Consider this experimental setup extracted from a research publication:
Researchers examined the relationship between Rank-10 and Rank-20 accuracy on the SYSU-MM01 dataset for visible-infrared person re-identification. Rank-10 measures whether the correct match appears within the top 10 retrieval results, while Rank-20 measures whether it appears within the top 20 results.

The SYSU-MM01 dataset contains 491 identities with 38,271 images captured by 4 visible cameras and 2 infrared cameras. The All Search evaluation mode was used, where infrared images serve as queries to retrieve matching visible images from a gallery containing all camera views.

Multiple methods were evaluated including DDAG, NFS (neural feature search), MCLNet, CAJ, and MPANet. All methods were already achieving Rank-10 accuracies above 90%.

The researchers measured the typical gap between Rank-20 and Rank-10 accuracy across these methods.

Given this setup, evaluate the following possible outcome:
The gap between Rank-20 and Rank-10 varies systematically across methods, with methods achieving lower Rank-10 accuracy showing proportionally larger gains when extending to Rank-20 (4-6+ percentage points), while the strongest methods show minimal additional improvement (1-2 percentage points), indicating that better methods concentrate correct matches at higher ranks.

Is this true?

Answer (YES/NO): YES